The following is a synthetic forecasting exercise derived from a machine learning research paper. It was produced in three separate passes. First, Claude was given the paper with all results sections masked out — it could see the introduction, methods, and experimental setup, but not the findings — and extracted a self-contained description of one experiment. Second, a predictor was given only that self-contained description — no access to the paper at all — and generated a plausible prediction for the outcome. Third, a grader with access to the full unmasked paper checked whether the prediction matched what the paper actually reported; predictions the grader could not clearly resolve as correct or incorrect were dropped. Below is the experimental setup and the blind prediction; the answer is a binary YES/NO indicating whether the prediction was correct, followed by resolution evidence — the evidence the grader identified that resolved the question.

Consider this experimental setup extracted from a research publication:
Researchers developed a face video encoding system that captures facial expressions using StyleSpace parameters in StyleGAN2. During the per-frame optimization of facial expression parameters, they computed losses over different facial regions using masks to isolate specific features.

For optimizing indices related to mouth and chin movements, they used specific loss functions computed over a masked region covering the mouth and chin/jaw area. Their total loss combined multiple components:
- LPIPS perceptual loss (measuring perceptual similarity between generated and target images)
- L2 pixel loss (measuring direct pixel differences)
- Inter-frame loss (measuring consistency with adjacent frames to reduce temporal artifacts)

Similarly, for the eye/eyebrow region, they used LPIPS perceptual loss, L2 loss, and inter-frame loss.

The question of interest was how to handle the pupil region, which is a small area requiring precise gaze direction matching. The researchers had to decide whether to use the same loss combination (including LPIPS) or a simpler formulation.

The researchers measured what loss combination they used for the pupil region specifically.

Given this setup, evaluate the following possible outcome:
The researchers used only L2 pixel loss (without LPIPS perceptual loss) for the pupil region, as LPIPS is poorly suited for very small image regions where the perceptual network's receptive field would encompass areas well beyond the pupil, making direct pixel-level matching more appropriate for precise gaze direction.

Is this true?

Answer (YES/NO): NO